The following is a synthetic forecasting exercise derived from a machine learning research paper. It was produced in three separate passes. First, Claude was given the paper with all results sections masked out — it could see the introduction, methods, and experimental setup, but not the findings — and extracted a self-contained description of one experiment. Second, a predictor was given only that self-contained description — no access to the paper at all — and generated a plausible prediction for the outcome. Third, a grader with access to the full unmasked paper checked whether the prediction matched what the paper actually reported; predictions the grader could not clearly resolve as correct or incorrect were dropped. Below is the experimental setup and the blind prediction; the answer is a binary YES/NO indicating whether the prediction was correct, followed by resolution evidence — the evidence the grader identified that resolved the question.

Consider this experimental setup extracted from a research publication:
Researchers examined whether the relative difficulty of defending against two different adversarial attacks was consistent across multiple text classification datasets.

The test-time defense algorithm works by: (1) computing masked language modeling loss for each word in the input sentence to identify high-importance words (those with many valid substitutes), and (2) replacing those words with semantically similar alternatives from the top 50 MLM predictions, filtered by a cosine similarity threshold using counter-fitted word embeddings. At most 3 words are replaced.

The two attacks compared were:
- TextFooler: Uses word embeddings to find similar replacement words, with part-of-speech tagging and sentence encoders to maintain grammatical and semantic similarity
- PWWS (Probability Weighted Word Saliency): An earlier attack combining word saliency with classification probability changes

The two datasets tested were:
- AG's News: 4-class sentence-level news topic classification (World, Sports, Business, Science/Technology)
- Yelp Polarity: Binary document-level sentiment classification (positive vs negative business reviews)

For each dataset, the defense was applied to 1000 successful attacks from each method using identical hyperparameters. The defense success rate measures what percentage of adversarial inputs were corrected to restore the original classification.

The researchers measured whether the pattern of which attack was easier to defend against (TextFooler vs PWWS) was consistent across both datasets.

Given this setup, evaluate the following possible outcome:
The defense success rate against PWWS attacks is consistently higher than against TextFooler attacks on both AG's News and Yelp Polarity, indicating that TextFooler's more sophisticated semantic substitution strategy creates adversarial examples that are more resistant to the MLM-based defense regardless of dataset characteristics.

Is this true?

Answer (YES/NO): NO